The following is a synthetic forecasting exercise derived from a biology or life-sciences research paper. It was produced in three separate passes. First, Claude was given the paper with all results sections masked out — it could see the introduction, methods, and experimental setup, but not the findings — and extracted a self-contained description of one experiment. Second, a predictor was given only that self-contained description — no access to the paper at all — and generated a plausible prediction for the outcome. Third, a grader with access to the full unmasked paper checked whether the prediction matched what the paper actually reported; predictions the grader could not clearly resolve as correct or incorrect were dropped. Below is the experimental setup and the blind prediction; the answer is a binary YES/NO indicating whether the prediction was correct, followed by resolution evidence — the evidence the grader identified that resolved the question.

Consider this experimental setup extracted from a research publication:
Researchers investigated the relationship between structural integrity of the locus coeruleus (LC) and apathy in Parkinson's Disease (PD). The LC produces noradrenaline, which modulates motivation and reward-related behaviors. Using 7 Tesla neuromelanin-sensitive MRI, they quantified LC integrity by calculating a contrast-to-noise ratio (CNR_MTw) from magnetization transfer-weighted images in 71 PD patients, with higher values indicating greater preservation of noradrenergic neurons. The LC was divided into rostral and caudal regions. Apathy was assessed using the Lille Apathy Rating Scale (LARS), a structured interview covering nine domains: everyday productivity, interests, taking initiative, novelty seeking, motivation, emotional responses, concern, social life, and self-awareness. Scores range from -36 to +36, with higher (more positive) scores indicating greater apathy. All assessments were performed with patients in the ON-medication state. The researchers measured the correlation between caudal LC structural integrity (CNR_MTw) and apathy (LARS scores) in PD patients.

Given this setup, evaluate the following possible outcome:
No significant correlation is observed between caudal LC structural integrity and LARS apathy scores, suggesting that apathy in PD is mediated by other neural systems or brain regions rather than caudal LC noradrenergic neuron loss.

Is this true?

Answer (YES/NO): YES